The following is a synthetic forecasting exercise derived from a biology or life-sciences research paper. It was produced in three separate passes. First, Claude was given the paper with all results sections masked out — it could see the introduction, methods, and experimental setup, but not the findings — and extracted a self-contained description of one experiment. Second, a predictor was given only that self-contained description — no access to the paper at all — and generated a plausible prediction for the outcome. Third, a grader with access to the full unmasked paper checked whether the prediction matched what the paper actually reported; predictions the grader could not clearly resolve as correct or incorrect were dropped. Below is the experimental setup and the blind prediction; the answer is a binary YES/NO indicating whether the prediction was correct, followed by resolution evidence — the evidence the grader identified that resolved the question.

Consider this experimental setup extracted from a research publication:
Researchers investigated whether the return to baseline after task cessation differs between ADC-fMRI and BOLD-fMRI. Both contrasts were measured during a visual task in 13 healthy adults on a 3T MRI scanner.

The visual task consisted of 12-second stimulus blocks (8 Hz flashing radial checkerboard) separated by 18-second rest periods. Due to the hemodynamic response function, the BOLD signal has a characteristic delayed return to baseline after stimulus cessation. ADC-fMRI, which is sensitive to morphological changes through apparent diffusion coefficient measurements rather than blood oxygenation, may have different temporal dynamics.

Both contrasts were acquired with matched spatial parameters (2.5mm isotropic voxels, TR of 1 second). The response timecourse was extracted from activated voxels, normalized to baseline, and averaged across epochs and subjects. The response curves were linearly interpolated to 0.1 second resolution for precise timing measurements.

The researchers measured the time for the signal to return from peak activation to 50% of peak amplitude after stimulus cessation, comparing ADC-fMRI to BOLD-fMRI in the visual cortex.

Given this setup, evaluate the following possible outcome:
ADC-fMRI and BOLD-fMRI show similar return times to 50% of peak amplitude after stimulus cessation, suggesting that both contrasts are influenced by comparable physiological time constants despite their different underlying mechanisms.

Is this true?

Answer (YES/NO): NO